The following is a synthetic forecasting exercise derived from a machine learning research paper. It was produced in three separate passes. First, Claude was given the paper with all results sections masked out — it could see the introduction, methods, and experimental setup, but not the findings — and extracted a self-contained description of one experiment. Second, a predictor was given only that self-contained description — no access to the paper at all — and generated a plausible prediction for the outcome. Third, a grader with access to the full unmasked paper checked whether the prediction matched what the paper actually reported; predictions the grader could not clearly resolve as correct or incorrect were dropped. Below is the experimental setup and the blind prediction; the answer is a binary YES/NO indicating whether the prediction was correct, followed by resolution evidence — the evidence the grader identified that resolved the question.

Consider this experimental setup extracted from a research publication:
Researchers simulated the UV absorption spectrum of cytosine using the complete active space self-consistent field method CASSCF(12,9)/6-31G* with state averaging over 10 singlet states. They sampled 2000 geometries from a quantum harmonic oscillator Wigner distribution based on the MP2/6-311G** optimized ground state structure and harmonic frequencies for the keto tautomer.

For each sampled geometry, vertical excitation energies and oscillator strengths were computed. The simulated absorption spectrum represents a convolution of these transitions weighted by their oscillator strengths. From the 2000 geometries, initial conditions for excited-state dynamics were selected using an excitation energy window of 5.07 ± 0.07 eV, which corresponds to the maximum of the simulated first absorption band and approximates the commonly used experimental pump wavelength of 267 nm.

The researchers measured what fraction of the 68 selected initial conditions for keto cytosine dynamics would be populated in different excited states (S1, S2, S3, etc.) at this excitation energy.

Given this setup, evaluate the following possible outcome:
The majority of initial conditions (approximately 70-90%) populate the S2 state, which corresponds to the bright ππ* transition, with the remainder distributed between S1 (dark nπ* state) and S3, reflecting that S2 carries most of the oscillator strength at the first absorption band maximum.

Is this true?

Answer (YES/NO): NO